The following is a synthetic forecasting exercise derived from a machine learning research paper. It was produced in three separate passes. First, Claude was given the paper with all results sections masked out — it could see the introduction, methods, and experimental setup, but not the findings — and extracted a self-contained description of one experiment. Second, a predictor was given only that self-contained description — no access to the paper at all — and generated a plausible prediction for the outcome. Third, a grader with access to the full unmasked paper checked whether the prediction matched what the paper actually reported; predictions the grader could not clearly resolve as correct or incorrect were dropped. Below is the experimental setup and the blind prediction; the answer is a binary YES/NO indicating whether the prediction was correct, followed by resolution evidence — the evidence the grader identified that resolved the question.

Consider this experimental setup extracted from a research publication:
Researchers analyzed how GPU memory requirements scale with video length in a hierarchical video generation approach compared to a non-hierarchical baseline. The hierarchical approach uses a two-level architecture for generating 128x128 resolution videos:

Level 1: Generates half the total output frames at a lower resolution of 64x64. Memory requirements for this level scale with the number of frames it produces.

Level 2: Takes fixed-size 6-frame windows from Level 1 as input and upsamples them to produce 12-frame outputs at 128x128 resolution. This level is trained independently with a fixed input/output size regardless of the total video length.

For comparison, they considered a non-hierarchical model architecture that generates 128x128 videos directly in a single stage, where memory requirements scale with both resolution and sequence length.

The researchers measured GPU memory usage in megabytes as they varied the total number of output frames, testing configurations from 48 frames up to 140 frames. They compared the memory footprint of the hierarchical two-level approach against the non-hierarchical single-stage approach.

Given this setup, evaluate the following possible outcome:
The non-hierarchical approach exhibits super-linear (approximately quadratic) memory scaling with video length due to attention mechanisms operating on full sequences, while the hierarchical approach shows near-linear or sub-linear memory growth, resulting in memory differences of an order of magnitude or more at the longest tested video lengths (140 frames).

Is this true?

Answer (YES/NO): NO